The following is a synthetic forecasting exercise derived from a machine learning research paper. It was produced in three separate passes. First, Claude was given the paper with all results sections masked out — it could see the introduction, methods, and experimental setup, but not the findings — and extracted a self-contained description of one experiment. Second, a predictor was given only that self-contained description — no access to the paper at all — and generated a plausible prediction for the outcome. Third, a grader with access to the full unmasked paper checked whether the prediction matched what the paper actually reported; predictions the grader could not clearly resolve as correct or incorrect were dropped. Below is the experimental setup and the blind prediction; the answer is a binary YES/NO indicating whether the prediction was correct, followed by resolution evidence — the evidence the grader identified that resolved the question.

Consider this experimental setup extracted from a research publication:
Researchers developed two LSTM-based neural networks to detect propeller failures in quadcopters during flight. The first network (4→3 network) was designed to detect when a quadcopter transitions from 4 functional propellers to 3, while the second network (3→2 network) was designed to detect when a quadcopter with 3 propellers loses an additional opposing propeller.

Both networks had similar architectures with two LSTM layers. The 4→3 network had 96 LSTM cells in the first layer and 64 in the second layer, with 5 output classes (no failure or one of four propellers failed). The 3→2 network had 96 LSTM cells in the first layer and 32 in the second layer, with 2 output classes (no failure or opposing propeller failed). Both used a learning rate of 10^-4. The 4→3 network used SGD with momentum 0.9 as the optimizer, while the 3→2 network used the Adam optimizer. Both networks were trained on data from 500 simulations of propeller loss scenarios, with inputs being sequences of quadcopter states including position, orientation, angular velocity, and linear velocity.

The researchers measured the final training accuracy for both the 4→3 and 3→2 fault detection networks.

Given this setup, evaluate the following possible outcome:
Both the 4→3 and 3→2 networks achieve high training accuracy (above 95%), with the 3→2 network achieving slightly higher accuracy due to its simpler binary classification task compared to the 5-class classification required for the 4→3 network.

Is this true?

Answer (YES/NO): NO